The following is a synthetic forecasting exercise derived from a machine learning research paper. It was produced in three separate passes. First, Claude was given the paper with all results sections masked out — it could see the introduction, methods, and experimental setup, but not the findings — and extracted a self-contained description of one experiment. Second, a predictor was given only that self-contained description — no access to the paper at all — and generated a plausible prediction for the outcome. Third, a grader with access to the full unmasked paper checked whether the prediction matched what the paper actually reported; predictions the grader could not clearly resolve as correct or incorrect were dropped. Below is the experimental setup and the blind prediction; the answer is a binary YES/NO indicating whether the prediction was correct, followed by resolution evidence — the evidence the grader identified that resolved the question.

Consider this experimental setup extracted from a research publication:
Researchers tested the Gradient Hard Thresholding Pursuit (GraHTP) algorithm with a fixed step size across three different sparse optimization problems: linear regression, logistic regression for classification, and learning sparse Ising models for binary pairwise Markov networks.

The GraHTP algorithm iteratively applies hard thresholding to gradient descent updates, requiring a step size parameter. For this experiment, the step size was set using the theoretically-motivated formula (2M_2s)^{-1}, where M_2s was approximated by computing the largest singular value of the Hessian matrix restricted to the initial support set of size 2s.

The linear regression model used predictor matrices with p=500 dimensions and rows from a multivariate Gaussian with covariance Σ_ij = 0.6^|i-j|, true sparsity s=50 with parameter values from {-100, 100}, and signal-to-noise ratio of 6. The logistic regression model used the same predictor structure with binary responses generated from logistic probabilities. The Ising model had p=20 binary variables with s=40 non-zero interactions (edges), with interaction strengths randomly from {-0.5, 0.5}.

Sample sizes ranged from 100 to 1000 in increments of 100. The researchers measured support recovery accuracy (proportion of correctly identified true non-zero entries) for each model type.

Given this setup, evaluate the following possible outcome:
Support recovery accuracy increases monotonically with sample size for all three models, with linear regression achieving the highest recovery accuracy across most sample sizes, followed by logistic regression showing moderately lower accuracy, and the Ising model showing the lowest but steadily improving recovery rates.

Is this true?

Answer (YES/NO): NO